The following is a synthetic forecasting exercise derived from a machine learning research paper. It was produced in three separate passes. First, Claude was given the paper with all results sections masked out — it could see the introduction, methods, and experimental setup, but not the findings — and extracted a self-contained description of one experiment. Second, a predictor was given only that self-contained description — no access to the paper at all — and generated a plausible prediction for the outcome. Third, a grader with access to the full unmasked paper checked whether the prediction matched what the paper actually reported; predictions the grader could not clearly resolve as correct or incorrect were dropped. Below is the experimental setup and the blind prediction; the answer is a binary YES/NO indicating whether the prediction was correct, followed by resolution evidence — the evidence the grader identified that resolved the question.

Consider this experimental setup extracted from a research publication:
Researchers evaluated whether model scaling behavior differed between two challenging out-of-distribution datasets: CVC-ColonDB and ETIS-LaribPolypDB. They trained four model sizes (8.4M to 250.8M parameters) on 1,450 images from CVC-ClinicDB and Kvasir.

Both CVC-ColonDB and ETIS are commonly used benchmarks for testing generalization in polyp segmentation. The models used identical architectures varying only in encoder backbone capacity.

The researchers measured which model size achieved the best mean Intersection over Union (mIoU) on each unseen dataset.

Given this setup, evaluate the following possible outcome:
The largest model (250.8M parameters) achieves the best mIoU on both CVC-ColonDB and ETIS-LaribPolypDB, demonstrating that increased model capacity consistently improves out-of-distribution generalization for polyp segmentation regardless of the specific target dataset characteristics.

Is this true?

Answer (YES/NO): YES